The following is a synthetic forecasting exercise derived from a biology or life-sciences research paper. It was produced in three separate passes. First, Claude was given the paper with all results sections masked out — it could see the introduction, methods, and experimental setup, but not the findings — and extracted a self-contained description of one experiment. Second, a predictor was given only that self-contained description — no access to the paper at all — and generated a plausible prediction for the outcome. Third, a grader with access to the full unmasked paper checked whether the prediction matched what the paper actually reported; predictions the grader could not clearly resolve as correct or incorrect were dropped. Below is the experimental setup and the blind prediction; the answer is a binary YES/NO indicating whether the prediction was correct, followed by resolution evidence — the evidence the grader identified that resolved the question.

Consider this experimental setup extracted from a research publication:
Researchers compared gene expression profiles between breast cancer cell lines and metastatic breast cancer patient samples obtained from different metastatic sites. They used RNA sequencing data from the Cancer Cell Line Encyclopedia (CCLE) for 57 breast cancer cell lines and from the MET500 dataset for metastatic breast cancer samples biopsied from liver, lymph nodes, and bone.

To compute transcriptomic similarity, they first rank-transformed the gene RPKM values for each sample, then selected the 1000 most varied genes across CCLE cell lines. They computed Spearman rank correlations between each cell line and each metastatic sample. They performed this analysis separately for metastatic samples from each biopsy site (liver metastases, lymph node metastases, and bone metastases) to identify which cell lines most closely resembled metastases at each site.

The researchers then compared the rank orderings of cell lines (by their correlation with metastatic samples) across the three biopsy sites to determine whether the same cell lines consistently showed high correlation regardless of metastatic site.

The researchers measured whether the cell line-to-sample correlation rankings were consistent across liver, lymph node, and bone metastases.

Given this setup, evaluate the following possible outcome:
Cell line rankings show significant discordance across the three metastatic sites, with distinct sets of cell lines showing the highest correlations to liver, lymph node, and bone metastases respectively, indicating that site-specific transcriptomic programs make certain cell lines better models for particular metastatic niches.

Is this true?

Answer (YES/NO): NO